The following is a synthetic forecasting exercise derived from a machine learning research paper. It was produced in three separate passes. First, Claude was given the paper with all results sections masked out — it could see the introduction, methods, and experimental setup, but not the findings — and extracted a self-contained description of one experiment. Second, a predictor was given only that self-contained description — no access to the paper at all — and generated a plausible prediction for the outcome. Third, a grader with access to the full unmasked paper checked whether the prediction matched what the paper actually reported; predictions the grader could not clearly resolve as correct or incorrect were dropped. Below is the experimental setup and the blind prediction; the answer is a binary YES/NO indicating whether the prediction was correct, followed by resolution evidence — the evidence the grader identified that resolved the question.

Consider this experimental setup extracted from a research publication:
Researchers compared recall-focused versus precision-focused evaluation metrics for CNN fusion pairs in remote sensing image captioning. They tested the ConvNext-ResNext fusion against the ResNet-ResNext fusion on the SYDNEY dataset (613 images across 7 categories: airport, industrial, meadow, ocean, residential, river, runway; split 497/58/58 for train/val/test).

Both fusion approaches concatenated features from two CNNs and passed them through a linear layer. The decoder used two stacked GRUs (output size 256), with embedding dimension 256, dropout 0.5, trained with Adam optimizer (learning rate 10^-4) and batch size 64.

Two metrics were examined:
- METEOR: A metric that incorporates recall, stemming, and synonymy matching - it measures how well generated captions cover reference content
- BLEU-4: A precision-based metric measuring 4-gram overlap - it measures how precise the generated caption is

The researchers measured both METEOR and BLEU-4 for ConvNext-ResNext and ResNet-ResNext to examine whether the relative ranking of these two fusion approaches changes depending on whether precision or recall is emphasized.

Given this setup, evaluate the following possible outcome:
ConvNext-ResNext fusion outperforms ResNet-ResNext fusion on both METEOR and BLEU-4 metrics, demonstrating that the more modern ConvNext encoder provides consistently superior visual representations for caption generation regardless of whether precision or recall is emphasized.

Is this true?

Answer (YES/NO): YES